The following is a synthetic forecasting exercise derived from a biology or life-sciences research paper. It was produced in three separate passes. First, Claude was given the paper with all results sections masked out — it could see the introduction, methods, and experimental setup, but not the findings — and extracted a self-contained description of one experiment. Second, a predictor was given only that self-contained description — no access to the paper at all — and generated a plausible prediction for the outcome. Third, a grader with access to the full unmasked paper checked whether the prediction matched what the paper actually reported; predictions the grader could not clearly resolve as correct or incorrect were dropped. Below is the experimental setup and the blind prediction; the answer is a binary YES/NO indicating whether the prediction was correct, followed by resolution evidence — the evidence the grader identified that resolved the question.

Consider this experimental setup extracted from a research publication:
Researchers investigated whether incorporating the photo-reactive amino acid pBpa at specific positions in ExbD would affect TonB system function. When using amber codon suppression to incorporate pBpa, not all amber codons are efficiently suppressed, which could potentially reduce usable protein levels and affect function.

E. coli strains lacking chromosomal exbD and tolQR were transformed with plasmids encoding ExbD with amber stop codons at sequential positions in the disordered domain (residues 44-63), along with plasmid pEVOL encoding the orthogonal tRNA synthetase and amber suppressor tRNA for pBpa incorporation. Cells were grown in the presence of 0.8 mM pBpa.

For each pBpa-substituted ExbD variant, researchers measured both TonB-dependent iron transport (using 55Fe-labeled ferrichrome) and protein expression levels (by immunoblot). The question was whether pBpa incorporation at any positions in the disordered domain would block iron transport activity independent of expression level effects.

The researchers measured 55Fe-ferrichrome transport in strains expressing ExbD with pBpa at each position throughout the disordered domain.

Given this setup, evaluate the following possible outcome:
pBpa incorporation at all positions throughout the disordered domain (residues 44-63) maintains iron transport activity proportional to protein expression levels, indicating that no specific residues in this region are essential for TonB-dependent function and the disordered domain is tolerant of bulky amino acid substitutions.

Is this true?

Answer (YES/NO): NO